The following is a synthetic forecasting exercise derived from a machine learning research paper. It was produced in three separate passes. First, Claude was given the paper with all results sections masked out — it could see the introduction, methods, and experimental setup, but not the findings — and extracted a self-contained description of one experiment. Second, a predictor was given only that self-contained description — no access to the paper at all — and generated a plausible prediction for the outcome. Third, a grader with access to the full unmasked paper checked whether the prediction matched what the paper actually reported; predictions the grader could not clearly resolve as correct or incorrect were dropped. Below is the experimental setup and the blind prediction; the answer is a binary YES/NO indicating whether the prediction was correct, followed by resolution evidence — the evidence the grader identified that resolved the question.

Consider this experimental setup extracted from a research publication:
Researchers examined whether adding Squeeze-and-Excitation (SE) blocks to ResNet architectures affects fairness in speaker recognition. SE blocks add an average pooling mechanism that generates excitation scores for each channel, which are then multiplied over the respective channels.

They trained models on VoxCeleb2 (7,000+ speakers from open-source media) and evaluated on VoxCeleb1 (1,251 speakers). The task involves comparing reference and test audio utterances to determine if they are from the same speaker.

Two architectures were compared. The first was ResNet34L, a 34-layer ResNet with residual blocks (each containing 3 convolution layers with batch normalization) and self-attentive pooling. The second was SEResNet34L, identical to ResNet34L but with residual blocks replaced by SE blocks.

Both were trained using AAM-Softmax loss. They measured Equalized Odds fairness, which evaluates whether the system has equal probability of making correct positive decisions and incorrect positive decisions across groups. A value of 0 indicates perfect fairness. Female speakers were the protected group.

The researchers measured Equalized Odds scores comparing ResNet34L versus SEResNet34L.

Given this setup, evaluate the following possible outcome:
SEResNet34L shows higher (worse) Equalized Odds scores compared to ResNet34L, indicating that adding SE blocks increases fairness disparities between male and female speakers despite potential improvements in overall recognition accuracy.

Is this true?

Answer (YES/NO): NO